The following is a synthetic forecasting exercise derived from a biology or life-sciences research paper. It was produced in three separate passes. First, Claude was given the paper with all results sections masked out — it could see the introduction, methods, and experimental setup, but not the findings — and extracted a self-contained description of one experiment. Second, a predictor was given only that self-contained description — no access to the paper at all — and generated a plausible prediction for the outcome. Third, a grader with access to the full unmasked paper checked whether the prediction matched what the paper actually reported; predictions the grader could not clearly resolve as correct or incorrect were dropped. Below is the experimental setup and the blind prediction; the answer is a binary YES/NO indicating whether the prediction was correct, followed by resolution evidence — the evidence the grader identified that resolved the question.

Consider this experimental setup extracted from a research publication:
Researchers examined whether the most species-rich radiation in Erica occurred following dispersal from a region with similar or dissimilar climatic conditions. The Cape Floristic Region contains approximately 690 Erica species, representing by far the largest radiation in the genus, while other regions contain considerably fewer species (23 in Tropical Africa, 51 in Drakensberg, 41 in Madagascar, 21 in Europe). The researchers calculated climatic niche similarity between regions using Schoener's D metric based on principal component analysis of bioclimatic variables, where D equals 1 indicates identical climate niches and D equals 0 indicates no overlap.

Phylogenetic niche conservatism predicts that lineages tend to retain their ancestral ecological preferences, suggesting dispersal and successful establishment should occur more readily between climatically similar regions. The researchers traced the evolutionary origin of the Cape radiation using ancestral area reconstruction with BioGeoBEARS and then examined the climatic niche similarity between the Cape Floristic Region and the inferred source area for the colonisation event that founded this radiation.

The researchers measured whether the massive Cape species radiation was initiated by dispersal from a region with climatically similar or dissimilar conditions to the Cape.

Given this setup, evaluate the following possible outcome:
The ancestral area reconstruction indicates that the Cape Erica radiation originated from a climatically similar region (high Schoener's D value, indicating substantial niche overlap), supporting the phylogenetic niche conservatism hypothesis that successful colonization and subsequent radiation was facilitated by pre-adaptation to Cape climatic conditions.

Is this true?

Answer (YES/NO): NO